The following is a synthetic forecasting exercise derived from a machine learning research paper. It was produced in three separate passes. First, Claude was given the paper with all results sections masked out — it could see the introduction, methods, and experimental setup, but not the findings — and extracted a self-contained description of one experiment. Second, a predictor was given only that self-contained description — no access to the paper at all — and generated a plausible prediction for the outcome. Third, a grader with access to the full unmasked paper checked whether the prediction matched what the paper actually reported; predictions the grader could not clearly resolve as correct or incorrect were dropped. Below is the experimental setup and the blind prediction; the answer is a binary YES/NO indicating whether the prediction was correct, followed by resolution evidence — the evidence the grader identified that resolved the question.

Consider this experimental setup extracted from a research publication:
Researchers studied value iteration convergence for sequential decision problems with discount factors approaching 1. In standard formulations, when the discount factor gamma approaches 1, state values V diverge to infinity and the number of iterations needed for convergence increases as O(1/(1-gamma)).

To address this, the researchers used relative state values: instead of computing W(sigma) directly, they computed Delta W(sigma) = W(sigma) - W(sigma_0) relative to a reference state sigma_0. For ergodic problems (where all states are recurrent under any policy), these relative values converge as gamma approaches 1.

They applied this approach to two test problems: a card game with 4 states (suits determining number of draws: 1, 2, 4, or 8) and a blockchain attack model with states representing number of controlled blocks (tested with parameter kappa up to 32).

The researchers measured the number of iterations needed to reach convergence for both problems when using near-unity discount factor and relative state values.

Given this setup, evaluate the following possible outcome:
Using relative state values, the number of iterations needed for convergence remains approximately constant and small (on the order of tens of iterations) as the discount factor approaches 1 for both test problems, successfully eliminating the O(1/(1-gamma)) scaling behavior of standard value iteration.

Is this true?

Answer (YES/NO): YES